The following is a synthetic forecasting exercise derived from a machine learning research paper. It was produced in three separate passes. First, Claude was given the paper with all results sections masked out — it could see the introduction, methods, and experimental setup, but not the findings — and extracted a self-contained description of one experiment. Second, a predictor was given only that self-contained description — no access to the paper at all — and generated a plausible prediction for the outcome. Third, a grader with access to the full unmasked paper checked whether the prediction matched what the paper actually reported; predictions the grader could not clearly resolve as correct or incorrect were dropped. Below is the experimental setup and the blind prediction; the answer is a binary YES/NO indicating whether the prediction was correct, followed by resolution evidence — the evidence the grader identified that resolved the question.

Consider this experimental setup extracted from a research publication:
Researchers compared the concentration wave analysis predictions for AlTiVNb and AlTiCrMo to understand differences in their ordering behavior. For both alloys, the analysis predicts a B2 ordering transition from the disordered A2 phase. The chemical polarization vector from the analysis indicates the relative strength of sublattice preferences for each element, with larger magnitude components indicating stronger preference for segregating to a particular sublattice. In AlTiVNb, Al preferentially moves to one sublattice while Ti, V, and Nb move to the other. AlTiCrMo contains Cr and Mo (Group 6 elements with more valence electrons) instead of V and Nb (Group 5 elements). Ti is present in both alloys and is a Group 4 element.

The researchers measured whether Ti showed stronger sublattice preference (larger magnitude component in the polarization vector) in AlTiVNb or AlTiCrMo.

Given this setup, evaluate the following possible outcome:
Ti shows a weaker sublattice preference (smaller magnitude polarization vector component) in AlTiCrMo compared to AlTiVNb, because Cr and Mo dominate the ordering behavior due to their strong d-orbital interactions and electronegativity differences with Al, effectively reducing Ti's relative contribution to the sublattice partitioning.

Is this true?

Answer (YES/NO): NO